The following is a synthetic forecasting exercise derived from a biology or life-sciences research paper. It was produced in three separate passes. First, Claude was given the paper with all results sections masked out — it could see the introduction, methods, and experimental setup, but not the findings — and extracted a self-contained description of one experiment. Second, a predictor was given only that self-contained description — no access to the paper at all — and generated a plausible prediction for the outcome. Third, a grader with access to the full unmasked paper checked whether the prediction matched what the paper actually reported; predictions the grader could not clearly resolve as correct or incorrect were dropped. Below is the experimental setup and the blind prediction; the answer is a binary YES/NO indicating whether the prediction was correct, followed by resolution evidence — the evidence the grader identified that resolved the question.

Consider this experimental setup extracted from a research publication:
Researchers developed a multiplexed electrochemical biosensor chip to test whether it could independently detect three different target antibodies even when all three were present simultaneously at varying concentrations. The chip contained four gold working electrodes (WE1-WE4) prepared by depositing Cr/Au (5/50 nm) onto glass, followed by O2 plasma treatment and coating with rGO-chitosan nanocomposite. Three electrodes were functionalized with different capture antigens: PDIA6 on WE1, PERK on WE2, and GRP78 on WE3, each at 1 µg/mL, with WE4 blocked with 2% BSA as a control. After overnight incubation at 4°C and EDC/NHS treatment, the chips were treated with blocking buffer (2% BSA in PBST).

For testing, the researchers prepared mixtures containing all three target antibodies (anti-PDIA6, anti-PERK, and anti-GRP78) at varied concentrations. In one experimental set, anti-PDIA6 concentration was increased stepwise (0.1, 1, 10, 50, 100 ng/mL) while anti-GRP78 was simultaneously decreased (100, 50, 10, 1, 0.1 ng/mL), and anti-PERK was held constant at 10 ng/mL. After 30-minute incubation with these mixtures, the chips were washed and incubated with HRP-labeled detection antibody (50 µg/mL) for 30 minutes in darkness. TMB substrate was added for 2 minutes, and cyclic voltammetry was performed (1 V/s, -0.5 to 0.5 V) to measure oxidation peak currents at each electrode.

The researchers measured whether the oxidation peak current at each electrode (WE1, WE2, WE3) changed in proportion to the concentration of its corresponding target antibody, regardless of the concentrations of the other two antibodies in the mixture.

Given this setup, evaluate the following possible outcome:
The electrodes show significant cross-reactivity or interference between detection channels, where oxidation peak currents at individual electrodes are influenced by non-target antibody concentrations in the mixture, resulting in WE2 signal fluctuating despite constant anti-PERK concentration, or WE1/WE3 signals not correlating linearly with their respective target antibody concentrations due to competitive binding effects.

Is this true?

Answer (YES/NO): NO